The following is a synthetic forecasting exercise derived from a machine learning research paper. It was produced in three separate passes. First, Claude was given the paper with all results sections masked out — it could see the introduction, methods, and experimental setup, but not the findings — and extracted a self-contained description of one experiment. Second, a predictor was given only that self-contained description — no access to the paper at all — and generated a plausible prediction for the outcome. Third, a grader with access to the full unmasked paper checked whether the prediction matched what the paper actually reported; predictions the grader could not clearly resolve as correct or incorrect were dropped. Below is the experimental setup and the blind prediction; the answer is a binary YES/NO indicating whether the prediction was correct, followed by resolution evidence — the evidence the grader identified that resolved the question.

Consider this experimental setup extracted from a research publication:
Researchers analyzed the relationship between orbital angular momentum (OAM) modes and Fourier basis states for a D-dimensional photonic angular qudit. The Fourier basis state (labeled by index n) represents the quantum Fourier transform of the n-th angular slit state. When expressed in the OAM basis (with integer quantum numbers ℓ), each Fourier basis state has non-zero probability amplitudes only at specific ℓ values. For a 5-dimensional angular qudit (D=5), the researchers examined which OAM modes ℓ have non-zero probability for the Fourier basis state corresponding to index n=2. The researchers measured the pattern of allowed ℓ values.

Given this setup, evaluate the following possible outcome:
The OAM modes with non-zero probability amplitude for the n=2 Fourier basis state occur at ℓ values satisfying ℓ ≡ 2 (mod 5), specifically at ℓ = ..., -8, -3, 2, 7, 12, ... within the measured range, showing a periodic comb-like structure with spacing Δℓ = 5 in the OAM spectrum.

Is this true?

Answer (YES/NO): YES